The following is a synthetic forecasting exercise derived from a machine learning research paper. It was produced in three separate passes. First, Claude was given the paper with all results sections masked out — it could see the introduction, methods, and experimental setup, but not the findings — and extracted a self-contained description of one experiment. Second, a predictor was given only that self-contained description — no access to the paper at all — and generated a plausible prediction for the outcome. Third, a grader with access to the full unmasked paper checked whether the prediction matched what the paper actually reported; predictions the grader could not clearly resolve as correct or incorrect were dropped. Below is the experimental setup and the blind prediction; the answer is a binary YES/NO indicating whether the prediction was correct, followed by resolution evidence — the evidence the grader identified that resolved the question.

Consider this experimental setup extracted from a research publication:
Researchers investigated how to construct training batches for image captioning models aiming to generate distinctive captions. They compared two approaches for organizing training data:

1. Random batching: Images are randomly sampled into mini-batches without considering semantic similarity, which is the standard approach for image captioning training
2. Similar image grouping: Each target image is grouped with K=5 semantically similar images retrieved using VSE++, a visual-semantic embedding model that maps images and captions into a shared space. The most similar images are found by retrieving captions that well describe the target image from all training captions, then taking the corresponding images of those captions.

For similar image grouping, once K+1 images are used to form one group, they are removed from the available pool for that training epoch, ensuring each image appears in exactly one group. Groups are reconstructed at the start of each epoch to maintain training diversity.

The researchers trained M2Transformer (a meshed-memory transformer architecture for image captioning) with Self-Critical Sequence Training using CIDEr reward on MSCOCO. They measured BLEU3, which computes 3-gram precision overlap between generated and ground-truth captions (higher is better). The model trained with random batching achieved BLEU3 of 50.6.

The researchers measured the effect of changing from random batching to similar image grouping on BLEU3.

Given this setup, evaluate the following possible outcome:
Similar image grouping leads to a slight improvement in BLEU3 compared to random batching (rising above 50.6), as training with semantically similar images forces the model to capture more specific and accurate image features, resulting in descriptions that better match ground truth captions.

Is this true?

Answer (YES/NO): NO